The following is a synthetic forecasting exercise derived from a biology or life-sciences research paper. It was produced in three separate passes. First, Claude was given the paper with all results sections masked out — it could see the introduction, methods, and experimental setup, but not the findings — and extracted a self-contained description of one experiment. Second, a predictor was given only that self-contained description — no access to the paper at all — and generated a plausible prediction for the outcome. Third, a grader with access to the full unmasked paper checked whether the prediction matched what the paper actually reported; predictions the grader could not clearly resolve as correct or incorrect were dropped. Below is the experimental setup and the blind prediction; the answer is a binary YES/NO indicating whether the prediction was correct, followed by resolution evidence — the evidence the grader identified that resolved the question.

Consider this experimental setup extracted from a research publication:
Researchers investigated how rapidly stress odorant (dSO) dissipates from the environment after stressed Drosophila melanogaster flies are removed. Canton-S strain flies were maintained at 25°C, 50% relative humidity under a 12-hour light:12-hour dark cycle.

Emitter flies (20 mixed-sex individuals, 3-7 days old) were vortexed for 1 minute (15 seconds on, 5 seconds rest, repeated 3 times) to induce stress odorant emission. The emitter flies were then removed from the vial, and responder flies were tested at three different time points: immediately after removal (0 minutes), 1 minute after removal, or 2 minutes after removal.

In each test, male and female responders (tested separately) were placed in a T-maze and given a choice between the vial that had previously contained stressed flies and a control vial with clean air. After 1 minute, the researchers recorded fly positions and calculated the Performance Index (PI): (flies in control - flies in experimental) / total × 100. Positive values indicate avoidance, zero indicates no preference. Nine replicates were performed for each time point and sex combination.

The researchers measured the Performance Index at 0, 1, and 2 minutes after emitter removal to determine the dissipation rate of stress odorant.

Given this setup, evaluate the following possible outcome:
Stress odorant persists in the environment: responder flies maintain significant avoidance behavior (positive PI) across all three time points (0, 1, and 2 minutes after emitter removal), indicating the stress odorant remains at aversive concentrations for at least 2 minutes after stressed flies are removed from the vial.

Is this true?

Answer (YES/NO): NO